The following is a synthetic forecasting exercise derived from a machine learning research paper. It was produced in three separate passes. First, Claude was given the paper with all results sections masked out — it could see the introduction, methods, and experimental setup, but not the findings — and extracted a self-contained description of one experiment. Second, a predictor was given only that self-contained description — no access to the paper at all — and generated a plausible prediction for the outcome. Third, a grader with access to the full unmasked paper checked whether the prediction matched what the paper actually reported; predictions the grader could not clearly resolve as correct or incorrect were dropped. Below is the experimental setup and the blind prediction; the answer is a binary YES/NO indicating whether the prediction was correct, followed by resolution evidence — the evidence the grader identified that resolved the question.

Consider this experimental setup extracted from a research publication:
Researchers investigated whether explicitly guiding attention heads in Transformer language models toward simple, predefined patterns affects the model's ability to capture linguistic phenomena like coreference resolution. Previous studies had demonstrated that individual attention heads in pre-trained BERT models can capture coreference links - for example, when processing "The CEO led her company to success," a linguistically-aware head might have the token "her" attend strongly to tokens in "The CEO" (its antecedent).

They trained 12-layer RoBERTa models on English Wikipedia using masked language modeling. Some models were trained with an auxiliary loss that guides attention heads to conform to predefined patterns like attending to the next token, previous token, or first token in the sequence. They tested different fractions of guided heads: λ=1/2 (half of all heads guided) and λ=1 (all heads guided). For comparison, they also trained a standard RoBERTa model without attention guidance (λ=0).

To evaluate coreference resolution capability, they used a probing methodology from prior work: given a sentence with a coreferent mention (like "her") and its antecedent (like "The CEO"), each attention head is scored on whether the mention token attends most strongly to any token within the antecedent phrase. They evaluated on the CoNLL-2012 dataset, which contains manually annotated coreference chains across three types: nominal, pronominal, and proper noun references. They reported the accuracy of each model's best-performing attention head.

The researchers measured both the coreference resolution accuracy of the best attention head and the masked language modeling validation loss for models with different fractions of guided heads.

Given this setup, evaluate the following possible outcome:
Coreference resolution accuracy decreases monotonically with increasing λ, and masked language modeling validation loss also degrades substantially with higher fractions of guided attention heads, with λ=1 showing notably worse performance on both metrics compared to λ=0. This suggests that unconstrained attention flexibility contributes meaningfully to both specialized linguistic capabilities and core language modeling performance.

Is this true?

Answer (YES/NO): NO